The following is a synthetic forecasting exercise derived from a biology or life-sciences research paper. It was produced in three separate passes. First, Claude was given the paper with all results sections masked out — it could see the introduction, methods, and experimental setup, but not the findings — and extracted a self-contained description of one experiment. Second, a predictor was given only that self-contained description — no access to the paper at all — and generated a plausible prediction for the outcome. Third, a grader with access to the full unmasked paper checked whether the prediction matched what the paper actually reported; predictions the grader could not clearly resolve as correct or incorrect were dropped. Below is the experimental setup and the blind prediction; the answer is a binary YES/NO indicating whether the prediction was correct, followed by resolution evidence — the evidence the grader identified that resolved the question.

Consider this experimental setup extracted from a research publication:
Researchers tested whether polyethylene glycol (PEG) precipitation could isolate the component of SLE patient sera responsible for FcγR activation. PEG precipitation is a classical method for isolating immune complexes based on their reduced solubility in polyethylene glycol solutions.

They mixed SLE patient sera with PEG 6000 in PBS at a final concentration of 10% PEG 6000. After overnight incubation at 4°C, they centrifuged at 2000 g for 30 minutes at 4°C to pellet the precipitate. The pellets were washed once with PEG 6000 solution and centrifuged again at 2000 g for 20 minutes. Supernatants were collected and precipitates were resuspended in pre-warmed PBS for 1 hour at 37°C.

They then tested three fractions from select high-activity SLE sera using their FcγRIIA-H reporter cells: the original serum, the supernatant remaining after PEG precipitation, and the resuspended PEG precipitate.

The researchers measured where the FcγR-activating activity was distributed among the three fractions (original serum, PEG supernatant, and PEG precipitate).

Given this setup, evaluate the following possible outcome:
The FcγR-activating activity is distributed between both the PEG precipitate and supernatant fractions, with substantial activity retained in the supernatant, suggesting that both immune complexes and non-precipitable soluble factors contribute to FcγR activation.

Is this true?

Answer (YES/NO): NO